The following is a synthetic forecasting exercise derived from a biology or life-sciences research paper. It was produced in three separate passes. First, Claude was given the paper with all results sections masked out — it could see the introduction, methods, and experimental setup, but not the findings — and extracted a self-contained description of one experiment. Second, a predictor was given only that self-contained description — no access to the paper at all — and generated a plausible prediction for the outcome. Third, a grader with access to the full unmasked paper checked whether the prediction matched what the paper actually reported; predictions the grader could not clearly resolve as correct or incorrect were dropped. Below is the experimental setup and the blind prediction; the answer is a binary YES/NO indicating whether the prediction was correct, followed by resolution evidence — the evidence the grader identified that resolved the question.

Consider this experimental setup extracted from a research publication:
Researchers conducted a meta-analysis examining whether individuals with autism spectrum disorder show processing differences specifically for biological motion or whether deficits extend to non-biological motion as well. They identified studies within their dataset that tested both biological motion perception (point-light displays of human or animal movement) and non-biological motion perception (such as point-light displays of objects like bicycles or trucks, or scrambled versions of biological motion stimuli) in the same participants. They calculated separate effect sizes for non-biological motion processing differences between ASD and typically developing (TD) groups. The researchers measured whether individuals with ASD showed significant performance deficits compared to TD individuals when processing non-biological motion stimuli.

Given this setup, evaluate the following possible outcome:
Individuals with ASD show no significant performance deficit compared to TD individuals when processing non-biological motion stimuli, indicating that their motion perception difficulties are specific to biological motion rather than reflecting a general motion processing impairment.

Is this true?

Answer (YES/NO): YES